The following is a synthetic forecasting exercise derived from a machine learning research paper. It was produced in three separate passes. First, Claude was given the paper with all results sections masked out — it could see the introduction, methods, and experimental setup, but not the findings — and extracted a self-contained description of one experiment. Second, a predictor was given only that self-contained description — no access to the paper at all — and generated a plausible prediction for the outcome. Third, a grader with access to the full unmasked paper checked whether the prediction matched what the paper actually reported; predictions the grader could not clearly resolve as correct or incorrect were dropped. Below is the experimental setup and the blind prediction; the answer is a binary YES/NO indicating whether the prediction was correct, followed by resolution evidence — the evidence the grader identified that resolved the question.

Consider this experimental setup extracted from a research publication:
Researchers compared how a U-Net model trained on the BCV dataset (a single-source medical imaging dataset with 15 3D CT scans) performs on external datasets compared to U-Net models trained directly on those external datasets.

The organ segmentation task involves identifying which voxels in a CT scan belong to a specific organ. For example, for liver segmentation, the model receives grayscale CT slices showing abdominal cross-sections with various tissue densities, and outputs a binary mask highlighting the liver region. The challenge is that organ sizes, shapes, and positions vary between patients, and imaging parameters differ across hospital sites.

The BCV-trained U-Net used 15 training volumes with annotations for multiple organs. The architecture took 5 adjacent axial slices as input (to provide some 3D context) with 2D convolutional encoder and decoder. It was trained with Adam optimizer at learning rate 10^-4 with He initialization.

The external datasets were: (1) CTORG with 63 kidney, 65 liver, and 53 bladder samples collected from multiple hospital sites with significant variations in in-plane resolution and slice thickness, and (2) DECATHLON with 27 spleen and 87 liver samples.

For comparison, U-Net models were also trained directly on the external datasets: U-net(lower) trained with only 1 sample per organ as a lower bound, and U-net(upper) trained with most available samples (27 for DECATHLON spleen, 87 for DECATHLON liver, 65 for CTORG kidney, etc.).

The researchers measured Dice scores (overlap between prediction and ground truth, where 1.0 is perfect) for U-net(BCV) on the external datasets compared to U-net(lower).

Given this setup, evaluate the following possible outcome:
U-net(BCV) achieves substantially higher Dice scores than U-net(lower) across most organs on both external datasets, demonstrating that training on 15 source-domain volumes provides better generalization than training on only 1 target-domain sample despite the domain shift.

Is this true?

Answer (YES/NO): YES